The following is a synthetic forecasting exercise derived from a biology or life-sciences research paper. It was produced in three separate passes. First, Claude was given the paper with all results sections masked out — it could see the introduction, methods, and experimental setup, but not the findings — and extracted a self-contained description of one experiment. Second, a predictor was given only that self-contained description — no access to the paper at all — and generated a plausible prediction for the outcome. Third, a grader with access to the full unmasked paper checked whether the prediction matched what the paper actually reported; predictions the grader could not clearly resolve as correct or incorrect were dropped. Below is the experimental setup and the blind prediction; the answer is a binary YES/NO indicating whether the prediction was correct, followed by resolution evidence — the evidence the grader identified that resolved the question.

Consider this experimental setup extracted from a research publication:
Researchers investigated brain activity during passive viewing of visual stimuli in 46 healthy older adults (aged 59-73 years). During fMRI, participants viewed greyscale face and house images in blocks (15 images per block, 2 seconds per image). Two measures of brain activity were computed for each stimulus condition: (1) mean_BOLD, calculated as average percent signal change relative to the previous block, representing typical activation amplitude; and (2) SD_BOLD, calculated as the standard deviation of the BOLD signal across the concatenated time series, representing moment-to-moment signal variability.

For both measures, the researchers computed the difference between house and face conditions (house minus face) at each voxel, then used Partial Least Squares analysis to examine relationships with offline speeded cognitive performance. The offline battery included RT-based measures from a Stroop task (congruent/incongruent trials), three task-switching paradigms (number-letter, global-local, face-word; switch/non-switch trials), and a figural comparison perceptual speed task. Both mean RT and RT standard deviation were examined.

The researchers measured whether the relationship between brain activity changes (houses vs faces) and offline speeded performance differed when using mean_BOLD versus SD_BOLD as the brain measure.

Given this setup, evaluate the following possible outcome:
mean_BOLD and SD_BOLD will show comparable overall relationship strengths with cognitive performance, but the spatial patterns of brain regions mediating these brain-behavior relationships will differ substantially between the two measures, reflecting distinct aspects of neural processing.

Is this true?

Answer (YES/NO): NO